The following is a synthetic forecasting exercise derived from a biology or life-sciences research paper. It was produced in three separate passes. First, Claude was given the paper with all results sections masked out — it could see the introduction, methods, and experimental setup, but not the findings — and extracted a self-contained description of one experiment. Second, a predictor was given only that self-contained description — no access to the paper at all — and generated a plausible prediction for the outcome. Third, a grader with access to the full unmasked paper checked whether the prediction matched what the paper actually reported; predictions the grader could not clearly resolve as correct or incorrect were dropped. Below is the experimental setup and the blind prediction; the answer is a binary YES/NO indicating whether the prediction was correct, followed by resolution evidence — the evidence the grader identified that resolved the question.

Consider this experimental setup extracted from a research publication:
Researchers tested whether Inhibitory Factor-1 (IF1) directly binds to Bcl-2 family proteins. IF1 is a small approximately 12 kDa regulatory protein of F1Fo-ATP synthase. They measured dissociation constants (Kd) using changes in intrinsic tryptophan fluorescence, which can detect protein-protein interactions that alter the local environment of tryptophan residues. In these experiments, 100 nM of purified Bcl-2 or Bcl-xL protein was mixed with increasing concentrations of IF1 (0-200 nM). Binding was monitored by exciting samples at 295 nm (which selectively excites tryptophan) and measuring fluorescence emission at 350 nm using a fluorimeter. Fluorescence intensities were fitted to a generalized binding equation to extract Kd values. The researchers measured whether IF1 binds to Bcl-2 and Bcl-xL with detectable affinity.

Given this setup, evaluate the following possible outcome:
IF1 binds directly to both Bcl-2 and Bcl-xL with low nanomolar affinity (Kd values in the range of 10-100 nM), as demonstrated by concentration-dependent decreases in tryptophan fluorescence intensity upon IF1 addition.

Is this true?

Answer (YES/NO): NO